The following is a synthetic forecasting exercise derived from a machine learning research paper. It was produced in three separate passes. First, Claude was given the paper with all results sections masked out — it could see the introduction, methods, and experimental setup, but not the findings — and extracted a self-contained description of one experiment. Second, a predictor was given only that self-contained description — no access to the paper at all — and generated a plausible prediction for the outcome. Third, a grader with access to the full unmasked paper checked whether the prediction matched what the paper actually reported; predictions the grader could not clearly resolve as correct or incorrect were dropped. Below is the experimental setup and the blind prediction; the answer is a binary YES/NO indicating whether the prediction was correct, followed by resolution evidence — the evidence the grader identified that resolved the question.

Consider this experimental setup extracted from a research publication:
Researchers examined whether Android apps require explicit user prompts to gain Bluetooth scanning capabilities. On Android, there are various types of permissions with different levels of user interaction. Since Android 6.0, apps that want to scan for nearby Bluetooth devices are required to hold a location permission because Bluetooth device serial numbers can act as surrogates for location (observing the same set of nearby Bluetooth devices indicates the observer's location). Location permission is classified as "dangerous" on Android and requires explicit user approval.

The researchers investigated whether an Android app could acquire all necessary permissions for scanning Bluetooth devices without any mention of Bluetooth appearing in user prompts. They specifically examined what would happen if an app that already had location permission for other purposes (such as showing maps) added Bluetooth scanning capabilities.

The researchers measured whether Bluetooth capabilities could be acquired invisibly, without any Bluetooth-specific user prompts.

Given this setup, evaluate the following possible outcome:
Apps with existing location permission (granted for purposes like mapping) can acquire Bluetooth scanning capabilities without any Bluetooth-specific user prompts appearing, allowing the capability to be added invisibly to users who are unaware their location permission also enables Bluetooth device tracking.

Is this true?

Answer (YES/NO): YES